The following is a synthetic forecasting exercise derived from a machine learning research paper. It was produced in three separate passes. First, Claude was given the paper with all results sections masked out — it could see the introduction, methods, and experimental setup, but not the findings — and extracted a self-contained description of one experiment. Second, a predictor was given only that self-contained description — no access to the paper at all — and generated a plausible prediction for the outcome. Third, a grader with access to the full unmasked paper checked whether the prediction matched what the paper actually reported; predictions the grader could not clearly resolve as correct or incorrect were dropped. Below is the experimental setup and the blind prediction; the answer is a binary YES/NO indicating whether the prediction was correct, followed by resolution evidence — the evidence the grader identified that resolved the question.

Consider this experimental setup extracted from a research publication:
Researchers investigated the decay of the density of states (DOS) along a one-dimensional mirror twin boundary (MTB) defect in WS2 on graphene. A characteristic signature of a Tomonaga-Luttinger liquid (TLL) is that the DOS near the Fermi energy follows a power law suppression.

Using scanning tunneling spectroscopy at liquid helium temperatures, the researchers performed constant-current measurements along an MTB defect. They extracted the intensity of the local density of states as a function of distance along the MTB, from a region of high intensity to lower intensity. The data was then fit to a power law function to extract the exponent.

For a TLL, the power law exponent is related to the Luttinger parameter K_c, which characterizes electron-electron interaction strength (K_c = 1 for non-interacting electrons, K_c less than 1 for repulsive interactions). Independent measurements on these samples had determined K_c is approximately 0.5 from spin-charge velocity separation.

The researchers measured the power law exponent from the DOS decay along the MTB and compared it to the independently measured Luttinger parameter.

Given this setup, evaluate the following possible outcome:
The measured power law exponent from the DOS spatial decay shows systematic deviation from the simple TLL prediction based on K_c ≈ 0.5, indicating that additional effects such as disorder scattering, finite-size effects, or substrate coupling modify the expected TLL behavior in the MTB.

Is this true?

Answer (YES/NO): NO